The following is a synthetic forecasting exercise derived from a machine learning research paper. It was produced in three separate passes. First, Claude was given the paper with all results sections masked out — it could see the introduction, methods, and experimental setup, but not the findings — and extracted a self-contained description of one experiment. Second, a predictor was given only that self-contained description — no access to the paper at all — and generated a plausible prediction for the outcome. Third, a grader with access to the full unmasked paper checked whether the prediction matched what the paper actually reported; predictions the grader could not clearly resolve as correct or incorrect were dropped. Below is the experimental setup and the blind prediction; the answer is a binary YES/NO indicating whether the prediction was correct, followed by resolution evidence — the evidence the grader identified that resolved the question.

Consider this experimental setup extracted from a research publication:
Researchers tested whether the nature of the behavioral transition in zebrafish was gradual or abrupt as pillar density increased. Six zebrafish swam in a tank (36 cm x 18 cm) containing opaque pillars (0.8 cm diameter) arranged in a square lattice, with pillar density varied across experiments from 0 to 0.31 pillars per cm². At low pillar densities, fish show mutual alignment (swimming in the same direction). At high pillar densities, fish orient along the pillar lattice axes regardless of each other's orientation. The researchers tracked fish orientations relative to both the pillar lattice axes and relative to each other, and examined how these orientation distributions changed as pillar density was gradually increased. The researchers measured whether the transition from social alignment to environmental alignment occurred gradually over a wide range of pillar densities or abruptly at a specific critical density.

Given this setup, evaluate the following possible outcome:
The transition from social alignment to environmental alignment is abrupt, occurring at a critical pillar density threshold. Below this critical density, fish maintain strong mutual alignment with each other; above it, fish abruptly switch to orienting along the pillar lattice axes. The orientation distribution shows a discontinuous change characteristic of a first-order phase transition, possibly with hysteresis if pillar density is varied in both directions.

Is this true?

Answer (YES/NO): NO